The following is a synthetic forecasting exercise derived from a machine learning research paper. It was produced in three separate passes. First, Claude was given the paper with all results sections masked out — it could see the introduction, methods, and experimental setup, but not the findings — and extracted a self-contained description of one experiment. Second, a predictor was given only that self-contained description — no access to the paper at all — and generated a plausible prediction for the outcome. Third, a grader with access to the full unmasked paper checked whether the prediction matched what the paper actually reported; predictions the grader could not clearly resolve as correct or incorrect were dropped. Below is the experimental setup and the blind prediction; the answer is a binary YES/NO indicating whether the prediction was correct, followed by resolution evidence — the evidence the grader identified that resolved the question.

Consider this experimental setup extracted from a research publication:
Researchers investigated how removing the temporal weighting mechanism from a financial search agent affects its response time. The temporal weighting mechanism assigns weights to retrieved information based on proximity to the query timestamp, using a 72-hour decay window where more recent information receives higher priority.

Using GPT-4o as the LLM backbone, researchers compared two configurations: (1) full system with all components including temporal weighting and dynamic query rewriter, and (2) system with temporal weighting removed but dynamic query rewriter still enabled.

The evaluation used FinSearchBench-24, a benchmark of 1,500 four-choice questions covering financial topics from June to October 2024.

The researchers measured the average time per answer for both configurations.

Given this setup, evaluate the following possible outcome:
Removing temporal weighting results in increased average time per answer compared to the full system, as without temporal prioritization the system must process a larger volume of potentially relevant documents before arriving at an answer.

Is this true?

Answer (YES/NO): YES